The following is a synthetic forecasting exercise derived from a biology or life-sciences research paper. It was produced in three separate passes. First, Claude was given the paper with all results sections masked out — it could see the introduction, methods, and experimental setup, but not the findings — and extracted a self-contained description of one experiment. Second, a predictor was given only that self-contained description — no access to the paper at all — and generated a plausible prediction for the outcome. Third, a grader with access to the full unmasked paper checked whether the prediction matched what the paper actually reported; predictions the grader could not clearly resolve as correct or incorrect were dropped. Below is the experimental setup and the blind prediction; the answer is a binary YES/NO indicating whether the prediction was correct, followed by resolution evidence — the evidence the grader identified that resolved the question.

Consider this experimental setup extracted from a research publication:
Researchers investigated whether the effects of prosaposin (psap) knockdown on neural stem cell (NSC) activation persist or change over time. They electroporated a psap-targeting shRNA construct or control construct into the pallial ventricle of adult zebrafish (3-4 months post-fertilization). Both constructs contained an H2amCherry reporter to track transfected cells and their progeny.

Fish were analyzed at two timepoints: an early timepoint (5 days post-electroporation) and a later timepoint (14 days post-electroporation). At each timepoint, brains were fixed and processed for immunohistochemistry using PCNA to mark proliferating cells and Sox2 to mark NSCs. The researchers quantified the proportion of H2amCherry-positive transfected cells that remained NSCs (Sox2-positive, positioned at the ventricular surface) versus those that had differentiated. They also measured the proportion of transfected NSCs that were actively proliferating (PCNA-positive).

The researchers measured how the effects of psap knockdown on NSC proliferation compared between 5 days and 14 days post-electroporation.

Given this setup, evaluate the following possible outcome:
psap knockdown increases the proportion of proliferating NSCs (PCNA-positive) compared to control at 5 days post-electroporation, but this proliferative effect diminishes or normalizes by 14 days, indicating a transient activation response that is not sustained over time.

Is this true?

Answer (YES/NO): YES